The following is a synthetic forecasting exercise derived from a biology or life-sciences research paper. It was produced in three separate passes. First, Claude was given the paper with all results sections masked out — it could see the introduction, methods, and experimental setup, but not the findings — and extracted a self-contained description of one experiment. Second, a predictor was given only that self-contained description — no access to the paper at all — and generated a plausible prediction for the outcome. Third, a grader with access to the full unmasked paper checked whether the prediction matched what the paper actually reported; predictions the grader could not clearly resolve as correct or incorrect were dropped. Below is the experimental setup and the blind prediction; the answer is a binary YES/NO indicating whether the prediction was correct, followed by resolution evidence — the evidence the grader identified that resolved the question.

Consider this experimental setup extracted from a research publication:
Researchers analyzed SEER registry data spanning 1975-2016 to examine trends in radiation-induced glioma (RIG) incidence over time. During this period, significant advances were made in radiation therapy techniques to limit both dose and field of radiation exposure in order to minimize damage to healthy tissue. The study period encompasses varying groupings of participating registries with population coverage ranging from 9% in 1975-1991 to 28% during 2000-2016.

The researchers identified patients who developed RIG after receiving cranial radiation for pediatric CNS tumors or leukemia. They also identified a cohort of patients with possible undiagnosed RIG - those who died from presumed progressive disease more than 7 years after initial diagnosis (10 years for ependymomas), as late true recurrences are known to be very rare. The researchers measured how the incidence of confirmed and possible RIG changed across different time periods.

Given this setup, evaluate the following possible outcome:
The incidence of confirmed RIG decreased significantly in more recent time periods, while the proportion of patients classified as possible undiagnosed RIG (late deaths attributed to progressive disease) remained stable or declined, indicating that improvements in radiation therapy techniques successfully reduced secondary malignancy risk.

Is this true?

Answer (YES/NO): NO